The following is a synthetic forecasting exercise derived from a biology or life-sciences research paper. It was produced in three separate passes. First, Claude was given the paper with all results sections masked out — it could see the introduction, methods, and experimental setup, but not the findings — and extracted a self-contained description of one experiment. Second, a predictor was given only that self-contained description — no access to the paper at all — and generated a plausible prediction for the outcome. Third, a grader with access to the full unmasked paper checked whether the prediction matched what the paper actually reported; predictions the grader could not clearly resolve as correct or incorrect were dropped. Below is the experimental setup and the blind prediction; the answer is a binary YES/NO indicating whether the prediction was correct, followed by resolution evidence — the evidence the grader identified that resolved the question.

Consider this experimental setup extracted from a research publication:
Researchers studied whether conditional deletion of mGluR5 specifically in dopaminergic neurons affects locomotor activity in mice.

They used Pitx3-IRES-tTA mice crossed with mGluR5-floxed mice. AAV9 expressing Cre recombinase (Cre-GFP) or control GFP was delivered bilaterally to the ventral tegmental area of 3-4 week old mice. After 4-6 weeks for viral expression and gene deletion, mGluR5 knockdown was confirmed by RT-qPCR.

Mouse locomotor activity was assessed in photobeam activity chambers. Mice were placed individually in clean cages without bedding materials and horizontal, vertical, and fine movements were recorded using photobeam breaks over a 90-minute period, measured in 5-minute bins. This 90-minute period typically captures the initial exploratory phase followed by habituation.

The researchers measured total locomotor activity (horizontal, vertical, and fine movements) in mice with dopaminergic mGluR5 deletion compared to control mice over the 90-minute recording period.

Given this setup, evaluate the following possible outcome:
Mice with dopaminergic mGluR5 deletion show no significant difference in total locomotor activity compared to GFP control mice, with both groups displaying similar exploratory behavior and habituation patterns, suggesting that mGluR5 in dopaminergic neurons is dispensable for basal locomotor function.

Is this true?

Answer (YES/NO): YES